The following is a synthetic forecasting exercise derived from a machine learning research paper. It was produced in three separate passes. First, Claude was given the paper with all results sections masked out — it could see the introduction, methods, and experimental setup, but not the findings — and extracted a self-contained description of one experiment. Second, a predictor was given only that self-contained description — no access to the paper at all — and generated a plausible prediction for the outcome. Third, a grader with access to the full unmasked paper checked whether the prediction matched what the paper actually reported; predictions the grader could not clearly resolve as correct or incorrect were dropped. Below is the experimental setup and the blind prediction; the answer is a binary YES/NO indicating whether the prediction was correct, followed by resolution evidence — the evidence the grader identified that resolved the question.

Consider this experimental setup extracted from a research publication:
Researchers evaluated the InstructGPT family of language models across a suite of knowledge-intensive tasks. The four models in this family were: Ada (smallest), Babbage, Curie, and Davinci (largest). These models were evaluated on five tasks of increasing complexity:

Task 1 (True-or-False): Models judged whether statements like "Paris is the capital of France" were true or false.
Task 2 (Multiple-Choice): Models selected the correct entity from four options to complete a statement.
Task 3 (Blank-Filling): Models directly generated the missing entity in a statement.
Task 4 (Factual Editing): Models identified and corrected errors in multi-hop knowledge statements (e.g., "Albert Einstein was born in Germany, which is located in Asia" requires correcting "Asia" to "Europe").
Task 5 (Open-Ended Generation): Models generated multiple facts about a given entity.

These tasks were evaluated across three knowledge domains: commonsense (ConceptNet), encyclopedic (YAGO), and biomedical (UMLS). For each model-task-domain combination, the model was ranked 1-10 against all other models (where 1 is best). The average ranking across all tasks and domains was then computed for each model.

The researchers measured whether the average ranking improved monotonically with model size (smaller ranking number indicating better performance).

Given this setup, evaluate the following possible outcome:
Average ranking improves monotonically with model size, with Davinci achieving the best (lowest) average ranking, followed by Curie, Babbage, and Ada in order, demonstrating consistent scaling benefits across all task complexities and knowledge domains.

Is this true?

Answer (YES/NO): NO